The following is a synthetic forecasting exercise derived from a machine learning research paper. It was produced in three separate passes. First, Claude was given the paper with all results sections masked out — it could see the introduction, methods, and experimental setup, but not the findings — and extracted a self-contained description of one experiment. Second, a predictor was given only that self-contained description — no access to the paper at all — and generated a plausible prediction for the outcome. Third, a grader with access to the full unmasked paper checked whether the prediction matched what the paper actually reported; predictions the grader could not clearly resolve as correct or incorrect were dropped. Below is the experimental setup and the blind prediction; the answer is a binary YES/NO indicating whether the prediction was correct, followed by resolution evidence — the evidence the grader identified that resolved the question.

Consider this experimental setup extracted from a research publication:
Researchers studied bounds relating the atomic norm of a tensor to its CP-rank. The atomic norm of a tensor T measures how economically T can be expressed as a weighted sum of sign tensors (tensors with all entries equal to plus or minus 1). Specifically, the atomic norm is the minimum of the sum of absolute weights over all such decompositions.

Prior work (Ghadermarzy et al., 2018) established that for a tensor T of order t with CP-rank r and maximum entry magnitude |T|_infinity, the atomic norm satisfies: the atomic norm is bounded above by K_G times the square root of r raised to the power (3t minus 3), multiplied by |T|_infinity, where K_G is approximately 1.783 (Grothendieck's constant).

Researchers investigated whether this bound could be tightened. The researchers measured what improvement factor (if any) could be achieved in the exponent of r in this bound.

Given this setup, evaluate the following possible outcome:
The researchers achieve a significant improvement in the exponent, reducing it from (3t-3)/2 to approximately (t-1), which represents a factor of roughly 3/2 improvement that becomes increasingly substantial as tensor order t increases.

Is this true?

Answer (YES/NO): NO